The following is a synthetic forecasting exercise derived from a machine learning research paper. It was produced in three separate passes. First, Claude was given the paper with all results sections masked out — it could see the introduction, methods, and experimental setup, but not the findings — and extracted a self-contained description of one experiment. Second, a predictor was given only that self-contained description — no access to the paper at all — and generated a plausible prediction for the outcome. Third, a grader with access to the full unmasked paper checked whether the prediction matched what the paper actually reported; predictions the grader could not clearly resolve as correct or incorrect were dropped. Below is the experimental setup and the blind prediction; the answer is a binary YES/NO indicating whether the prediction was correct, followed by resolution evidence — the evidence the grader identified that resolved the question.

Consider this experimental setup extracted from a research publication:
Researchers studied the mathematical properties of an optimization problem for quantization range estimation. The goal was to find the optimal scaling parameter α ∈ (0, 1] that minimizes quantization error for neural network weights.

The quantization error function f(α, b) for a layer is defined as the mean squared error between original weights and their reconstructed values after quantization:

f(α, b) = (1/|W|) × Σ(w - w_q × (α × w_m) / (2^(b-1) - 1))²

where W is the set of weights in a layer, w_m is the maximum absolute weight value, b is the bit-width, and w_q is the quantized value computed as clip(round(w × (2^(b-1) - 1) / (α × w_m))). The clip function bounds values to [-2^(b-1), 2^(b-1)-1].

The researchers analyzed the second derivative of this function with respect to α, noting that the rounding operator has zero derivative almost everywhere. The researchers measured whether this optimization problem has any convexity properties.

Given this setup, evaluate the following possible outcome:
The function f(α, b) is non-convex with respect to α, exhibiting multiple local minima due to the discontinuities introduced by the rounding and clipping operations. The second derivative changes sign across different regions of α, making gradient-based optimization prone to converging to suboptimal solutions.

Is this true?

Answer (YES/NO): NO